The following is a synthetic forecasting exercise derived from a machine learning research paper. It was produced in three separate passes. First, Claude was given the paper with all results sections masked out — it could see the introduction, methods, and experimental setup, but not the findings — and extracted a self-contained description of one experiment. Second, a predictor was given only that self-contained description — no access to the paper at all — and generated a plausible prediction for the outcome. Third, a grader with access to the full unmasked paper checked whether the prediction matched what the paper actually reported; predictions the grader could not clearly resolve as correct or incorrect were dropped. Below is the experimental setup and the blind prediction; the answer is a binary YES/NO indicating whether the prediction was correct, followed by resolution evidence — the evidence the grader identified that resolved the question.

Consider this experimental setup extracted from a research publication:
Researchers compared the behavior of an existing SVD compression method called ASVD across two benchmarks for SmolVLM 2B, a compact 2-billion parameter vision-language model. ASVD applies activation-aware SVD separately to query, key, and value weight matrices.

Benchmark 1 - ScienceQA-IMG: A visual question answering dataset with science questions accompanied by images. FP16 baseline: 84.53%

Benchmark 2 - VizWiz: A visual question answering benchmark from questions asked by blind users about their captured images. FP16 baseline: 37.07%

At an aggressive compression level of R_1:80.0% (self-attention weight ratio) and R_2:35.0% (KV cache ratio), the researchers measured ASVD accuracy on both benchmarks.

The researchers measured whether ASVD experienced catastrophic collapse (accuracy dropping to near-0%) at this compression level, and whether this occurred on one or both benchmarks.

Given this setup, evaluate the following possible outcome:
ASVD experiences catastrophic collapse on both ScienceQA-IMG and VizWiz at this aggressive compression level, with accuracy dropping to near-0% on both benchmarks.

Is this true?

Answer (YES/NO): YES